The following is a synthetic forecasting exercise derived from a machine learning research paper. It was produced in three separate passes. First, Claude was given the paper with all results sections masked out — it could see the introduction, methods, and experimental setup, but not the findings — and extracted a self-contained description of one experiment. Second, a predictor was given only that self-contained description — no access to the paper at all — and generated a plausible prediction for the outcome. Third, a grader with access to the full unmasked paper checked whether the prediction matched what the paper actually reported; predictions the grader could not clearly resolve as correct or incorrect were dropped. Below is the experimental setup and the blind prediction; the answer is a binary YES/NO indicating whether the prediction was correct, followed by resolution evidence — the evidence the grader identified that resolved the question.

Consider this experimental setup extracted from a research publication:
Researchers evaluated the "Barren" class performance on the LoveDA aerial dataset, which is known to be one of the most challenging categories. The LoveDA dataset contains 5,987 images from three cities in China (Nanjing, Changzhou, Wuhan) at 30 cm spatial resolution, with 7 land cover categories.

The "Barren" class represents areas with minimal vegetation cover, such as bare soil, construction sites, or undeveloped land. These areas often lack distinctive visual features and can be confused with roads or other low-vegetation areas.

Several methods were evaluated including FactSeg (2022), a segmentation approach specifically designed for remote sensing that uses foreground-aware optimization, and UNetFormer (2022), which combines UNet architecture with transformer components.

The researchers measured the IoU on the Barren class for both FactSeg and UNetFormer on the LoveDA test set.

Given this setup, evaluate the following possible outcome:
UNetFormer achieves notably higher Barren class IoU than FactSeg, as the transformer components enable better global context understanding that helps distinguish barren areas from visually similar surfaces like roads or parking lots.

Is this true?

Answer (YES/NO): YES